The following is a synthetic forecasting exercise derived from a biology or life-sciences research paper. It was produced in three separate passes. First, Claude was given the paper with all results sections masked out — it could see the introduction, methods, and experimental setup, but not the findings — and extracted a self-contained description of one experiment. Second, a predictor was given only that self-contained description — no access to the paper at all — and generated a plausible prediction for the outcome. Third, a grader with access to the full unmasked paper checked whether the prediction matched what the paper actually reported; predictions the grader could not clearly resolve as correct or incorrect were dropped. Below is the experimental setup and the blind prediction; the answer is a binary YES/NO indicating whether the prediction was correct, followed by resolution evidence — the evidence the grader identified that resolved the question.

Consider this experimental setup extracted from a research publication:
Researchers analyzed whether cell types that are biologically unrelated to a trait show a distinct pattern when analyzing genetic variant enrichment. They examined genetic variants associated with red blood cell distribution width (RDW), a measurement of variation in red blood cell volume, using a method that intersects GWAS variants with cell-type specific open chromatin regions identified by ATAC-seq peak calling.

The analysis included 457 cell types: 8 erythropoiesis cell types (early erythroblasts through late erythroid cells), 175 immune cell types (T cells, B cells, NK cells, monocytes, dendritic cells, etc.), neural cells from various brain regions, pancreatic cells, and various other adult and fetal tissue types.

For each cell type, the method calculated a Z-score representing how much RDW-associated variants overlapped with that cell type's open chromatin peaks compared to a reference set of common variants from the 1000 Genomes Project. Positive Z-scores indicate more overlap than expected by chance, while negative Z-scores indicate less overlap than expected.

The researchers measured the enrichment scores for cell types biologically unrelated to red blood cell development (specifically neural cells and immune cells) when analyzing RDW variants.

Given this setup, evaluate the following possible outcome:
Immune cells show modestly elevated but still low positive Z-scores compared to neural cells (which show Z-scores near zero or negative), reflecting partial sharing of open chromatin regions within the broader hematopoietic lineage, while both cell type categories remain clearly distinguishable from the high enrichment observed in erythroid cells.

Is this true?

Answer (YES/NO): NO